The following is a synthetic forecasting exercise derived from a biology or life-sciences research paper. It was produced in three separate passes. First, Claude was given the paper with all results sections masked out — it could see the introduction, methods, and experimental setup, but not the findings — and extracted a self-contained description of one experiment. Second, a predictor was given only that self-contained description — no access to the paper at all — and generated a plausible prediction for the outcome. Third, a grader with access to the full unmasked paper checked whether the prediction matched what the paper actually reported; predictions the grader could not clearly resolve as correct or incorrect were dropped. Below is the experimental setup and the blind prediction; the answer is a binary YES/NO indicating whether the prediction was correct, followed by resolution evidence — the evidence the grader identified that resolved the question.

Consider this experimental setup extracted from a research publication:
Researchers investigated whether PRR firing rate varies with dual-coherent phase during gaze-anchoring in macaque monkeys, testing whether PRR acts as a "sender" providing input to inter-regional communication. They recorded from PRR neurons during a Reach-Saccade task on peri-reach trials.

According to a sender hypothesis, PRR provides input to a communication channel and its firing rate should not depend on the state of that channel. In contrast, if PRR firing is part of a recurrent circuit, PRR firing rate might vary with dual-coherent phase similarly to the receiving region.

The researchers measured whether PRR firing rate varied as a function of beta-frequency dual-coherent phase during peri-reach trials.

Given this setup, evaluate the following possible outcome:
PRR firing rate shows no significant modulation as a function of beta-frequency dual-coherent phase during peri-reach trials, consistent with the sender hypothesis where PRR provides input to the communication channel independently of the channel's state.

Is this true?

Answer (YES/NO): YES